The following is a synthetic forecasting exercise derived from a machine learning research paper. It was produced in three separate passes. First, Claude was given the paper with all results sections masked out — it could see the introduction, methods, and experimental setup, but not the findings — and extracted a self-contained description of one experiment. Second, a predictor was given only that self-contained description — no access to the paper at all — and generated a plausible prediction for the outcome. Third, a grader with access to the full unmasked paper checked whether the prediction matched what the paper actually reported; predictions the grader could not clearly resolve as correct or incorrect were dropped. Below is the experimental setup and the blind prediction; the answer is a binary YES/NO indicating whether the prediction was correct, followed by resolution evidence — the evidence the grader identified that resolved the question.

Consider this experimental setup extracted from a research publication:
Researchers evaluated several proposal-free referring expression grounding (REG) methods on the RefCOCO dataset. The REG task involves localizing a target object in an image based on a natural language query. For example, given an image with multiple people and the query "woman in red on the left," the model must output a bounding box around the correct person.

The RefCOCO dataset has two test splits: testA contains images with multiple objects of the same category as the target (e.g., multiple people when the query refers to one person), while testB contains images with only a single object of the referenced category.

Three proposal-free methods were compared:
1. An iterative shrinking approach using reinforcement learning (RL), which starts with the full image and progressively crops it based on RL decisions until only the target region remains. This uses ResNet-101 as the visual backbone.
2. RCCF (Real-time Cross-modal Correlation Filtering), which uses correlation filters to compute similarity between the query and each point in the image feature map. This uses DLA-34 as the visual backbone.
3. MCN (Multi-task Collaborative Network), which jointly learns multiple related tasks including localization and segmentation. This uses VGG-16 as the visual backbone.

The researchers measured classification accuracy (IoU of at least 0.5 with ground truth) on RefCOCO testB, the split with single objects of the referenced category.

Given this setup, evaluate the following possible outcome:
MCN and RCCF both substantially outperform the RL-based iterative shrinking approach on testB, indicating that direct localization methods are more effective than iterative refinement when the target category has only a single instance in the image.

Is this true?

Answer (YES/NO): NO